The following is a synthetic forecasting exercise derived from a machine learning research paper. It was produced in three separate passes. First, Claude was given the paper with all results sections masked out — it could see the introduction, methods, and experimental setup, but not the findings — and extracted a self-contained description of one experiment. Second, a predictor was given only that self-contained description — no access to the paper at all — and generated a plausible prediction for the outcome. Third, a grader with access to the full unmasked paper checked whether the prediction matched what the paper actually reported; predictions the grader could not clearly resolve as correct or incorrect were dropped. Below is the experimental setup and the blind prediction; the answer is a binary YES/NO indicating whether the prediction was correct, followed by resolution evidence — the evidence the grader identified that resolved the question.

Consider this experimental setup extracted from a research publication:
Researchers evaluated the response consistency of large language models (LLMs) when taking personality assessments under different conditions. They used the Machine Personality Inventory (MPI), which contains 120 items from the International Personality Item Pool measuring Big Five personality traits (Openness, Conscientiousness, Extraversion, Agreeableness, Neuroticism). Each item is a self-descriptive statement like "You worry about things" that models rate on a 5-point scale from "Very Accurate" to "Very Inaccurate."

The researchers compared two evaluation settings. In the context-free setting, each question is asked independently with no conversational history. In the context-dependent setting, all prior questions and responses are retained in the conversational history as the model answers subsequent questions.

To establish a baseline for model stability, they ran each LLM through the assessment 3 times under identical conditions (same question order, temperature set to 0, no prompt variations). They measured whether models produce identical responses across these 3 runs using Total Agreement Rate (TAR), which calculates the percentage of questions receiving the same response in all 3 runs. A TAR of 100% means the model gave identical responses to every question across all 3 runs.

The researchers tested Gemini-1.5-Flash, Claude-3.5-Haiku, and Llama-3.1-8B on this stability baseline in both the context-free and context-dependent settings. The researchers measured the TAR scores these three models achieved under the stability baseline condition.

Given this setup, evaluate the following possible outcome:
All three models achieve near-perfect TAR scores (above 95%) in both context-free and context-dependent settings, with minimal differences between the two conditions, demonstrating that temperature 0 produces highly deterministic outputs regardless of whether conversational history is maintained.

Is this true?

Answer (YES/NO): YES